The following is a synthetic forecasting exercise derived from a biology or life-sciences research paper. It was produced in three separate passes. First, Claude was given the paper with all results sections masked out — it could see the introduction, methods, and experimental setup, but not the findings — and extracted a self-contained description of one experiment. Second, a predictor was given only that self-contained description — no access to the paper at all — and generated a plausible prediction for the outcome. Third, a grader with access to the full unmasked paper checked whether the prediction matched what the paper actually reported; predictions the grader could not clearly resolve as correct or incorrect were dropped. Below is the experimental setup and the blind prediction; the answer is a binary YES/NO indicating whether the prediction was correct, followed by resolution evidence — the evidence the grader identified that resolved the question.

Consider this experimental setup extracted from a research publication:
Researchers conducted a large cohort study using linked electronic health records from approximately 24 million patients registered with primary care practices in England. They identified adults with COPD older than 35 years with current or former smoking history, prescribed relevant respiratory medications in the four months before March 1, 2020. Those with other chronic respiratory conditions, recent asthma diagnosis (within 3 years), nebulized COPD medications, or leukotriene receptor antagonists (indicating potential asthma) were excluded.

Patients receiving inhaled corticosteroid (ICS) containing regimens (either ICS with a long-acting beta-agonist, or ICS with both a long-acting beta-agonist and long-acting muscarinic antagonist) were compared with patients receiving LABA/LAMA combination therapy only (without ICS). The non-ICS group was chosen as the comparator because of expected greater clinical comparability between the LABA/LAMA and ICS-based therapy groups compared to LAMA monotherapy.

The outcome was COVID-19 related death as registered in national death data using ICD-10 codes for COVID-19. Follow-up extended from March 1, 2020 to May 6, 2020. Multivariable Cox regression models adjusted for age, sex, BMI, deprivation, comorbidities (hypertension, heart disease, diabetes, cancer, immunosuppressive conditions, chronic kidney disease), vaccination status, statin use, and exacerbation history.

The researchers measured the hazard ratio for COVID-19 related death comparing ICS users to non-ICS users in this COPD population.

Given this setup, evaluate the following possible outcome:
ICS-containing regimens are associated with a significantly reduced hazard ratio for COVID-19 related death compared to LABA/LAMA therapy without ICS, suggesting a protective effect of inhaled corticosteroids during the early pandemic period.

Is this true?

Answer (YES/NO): NO